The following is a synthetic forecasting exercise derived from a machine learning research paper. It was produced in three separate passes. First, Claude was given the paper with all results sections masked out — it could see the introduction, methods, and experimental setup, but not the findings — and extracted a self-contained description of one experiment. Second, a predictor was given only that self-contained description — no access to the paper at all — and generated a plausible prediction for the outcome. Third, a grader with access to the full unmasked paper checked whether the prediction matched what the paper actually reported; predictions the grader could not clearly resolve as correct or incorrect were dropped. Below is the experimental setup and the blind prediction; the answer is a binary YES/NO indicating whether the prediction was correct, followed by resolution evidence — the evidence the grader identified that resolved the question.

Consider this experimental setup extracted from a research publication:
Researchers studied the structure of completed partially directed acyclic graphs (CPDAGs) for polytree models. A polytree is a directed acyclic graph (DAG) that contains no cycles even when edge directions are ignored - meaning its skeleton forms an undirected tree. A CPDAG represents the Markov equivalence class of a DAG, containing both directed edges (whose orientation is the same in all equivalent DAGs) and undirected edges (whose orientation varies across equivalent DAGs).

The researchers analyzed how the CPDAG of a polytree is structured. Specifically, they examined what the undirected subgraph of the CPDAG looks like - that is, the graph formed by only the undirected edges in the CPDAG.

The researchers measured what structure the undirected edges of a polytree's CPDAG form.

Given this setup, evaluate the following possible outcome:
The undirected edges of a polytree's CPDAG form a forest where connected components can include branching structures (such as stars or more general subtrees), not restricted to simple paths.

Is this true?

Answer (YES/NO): YES